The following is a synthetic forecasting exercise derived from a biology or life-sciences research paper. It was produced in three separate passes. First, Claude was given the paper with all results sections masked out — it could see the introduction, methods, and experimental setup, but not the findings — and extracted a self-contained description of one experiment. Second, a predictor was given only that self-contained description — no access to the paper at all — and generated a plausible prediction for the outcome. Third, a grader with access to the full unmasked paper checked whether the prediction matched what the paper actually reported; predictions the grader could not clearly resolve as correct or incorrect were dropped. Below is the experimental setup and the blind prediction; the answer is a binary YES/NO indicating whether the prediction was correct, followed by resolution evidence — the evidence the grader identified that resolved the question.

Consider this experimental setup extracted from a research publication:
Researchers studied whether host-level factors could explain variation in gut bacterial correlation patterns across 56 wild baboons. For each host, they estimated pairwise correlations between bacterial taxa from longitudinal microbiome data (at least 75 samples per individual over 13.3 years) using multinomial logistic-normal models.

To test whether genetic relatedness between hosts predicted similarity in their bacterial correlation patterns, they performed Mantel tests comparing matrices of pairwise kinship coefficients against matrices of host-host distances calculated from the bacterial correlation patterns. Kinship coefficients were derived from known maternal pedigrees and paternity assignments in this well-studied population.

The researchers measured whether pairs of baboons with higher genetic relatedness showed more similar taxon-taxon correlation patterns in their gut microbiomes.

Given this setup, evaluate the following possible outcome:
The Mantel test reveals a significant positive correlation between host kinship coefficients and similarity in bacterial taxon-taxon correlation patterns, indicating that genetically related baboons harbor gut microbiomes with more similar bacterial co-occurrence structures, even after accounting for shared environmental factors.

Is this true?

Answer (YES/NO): YES